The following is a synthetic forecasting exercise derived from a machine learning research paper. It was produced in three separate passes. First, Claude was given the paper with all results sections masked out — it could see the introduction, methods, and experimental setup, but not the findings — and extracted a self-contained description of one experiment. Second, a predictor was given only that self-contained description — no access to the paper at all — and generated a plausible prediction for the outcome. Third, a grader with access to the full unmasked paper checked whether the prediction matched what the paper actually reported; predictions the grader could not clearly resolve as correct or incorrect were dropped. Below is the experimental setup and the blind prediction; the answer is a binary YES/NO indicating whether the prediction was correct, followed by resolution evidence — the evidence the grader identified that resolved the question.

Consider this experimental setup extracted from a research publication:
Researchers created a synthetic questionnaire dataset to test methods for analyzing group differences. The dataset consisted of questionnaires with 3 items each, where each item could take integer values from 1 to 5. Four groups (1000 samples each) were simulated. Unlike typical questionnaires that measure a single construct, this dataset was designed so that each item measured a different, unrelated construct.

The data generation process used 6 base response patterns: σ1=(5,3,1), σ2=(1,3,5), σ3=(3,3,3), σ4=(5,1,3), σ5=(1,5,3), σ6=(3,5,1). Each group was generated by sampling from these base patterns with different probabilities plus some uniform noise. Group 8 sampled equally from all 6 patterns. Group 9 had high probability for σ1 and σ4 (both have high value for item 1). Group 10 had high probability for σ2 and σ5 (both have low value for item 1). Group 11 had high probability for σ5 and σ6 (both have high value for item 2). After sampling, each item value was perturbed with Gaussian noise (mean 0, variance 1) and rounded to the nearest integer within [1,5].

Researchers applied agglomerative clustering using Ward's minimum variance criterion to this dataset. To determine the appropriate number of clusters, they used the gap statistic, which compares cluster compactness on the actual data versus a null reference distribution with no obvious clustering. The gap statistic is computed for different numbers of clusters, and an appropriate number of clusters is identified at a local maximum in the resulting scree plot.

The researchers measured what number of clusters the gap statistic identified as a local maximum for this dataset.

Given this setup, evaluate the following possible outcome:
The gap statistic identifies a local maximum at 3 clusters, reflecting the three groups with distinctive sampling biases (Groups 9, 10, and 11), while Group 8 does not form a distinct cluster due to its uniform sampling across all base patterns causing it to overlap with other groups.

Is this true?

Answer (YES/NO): NO